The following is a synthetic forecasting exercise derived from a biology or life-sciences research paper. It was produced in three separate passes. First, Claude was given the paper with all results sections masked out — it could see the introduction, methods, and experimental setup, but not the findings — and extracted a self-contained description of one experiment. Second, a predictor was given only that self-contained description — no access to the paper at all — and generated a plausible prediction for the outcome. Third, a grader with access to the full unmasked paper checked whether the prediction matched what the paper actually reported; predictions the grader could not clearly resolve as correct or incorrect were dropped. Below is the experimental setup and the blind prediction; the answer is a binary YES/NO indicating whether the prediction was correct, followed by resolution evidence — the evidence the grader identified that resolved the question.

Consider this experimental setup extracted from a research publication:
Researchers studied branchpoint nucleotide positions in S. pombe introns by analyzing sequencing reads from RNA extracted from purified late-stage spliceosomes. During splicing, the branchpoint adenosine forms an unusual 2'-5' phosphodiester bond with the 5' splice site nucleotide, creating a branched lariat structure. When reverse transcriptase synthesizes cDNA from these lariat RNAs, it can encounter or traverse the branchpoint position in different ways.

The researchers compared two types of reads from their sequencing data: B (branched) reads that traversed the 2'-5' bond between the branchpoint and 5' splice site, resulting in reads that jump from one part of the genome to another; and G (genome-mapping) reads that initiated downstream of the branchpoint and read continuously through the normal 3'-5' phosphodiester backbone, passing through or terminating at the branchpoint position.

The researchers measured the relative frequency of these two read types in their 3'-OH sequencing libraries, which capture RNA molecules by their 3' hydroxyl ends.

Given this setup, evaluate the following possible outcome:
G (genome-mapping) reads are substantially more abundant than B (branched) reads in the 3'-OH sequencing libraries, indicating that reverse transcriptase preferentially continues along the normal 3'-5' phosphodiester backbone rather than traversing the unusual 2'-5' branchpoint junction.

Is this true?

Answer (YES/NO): YES